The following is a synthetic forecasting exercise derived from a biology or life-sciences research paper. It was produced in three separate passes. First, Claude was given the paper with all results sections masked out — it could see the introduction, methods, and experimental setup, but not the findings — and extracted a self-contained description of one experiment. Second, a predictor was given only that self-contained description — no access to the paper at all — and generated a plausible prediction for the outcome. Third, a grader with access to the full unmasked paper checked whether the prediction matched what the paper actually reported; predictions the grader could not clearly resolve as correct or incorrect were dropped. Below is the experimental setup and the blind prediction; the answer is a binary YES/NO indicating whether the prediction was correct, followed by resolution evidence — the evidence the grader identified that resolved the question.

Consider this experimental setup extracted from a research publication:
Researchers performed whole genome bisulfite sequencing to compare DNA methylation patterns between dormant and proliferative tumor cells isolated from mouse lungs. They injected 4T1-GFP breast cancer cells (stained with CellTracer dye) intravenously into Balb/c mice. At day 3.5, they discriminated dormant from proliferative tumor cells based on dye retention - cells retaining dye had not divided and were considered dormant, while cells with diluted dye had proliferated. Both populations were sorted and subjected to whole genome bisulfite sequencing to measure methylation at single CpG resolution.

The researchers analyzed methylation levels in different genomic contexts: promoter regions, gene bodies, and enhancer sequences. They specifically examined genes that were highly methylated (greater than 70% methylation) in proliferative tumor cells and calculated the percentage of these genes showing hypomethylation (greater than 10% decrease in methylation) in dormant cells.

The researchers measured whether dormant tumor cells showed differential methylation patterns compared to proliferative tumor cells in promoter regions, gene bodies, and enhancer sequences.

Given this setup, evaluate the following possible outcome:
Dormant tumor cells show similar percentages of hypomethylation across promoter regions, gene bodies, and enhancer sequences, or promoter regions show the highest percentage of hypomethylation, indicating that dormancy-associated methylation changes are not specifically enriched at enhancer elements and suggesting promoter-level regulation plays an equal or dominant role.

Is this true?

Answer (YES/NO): NO